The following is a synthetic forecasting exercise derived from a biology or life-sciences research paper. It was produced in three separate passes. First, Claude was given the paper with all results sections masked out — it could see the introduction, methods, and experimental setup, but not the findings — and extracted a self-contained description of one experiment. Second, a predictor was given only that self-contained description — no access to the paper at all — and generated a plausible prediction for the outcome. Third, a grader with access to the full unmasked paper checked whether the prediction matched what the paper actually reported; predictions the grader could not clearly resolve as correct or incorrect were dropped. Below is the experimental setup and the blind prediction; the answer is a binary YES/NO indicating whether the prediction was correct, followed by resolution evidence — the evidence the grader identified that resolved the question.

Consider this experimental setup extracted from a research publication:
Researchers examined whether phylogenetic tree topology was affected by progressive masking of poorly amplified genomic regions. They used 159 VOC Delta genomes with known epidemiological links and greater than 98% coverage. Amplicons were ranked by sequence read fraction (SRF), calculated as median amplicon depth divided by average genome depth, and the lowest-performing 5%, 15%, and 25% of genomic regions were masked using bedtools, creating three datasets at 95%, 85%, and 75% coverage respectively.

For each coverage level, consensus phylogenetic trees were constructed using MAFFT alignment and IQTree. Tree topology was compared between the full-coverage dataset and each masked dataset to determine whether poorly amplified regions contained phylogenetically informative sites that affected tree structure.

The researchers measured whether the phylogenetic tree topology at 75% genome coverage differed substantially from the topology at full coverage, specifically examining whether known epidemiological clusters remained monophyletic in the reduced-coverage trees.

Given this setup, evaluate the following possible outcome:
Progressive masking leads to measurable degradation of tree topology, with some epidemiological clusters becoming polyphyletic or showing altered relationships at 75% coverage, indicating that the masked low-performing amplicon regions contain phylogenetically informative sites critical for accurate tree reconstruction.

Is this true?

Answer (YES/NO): YES